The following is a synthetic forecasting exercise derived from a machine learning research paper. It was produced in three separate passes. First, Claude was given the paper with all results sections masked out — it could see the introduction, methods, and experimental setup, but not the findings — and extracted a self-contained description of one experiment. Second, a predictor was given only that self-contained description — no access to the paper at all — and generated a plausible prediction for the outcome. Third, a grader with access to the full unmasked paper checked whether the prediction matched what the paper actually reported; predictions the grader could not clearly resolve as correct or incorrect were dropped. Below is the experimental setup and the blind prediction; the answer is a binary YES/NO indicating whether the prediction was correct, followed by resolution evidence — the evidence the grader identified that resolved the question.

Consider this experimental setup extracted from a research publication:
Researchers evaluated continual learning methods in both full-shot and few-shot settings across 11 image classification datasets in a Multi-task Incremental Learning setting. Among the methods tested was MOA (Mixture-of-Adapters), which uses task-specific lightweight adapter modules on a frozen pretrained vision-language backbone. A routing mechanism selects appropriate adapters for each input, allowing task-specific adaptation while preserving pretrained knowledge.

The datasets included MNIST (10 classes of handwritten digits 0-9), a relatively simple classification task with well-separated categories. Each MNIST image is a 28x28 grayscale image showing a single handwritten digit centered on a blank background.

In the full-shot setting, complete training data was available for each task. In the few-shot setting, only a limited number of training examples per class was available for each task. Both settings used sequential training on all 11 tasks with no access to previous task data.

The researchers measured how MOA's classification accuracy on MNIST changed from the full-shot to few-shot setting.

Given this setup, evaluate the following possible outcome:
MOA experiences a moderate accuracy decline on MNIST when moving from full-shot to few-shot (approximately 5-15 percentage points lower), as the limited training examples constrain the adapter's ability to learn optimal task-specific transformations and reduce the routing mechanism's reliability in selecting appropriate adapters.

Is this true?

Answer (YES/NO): YES